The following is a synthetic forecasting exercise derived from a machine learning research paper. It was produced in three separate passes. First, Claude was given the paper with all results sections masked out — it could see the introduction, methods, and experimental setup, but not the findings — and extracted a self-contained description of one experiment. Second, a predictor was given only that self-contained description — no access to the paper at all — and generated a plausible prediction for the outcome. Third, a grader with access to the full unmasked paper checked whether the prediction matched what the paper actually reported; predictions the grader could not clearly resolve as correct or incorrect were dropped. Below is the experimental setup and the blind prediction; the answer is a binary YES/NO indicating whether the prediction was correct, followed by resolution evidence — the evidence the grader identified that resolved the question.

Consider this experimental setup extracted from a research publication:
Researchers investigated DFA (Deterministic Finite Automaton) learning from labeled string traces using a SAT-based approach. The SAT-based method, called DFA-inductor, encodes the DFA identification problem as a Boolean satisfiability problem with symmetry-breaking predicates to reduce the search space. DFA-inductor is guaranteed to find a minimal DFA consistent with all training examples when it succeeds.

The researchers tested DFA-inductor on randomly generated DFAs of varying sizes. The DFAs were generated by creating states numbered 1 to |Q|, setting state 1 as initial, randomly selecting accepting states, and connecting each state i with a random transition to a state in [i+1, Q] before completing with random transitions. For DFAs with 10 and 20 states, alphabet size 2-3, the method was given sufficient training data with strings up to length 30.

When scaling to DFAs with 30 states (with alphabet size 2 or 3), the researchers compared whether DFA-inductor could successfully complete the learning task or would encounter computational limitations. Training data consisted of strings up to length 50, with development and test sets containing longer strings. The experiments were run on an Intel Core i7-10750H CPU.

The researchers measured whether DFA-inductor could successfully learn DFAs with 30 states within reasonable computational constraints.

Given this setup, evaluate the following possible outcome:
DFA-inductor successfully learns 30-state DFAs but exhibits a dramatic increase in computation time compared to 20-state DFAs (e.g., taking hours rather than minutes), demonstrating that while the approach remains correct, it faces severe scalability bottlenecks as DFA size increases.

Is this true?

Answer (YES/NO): NO